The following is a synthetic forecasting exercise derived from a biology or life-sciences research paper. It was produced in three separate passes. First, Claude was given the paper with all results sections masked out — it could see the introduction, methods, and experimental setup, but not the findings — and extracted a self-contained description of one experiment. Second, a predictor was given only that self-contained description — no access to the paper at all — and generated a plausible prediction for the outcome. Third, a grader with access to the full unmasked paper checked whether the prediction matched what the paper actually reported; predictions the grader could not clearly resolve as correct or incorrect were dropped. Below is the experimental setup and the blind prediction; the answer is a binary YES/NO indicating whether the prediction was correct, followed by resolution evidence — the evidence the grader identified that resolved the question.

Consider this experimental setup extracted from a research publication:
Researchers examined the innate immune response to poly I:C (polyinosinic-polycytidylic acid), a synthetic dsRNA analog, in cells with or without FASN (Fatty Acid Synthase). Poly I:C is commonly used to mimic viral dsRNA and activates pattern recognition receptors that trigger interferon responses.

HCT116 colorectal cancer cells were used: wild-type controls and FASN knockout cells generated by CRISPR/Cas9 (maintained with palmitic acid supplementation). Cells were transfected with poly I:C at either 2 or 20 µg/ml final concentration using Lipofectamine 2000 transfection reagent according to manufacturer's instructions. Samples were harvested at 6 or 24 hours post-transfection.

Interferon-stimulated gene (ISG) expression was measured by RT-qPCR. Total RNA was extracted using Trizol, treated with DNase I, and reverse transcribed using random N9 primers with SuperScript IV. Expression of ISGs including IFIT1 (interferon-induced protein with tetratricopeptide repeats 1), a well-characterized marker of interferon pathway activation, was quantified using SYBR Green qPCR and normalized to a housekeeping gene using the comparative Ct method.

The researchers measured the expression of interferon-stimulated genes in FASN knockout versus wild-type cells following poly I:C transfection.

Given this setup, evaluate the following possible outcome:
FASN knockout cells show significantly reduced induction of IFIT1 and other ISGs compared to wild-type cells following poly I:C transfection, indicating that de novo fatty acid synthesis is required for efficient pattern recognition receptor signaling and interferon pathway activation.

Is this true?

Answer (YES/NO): NO